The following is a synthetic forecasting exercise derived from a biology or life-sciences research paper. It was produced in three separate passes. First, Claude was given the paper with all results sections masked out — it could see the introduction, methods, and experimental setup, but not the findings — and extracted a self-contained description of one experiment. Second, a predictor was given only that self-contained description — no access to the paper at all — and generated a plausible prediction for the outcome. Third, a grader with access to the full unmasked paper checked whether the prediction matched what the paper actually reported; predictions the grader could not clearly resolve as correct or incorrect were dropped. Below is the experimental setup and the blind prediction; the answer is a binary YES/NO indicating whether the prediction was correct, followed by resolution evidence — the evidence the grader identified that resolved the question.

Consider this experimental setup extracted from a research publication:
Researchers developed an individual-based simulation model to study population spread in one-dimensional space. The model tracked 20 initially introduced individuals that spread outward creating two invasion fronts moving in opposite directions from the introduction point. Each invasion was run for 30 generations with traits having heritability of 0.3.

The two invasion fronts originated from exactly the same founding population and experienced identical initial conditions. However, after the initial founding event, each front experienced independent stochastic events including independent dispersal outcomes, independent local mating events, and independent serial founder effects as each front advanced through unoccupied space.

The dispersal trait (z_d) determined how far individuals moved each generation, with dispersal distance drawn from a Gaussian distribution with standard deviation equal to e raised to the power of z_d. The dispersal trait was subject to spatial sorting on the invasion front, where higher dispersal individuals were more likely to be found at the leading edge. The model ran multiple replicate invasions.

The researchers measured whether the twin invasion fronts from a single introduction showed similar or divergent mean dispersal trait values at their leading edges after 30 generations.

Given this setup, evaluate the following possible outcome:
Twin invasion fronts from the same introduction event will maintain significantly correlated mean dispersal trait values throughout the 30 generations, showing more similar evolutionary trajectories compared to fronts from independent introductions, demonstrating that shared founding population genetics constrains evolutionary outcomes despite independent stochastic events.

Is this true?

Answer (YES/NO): NO